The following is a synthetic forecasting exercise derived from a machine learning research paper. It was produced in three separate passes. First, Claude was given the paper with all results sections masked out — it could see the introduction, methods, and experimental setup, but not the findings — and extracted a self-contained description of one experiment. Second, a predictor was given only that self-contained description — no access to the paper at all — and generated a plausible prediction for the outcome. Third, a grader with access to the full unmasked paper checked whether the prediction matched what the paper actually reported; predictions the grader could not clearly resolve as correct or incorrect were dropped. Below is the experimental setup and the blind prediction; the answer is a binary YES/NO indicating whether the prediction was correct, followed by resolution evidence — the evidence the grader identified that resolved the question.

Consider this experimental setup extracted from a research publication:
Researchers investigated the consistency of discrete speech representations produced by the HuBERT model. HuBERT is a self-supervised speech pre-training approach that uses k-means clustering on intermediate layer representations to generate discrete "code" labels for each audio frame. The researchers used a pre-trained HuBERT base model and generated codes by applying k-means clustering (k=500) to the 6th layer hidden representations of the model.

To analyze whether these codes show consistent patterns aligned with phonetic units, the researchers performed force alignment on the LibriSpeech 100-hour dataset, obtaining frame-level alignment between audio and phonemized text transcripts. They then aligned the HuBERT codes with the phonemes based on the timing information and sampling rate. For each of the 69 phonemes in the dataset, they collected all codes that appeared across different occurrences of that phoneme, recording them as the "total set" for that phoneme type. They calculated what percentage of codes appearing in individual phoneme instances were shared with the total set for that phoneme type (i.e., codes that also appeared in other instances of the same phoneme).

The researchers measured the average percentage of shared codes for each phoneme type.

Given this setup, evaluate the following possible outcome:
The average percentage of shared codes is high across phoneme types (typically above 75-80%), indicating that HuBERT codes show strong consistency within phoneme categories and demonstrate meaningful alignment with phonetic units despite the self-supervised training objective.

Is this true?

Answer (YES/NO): YES